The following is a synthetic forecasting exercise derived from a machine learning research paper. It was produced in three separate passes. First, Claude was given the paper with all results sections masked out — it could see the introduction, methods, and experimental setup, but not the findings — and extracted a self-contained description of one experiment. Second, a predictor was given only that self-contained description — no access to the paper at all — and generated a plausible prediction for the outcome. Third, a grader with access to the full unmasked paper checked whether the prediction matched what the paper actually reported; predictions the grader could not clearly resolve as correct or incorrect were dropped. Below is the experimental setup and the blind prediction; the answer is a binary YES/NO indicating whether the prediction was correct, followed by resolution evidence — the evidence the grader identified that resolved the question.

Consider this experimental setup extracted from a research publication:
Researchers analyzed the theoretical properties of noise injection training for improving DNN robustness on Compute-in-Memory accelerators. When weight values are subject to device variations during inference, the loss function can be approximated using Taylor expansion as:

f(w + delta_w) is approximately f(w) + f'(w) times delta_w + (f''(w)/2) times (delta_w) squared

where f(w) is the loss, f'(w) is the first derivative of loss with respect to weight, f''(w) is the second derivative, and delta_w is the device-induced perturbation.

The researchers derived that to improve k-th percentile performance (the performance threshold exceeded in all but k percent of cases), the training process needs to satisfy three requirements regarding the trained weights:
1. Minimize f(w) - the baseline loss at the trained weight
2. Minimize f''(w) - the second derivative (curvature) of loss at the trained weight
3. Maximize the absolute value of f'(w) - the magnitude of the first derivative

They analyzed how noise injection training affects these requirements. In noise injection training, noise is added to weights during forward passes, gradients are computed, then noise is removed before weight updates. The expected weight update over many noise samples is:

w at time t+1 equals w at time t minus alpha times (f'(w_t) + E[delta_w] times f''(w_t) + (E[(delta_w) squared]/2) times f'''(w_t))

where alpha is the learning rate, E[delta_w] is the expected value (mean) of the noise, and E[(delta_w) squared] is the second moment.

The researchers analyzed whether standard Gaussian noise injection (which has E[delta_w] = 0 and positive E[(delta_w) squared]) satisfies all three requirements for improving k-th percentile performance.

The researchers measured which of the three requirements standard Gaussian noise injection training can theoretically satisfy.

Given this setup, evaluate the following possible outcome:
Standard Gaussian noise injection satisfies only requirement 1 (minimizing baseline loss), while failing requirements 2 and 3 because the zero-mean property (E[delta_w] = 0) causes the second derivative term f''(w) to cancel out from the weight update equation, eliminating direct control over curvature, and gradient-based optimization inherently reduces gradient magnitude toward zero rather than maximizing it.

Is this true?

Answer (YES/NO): NO